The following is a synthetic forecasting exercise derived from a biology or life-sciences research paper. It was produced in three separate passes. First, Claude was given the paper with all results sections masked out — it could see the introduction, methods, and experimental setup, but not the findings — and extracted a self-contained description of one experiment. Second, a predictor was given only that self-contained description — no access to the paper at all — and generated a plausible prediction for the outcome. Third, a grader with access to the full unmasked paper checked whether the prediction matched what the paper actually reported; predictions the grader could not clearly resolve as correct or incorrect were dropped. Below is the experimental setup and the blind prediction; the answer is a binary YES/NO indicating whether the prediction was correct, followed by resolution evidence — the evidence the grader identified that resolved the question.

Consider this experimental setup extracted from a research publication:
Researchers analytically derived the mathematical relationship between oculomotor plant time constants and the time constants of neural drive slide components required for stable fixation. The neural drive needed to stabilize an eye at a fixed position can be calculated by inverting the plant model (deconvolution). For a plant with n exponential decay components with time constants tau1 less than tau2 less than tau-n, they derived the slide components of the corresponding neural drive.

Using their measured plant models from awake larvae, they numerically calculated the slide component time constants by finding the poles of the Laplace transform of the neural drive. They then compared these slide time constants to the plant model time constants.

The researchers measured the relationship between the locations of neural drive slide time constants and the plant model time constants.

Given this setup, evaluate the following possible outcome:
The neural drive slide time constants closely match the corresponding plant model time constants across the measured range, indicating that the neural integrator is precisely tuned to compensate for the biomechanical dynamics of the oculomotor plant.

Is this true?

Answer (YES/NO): NO